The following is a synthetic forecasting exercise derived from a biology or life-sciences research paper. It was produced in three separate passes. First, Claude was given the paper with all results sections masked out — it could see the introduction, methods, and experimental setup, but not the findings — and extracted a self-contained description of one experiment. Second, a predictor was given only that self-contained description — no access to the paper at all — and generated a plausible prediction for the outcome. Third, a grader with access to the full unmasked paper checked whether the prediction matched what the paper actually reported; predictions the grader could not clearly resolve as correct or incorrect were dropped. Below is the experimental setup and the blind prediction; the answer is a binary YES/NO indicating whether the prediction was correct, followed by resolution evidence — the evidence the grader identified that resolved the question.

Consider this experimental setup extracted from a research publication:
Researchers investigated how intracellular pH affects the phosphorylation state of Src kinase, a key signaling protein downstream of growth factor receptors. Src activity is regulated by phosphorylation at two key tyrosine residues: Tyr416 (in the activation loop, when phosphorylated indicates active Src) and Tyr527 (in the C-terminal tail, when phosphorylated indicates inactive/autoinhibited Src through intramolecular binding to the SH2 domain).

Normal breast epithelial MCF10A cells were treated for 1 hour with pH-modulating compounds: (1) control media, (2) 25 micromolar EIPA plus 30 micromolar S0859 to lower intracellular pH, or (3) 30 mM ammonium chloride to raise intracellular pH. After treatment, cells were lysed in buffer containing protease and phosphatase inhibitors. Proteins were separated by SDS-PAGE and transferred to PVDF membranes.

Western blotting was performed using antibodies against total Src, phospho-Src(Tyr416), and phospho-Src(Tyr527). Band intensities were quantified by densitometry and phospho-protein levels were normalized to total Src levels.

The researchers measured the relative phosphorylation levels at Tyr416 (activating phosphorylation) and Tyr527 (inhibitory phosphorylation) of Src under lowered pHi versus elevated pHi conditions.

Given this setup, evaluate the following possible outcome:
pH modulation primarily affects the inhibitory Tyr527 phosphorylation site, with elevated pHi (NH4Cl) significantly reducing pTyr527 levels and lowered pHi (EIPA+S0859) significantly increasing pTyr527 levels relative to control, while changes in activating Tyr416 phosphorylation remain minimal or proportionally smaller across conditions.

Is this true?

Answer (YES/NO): NO